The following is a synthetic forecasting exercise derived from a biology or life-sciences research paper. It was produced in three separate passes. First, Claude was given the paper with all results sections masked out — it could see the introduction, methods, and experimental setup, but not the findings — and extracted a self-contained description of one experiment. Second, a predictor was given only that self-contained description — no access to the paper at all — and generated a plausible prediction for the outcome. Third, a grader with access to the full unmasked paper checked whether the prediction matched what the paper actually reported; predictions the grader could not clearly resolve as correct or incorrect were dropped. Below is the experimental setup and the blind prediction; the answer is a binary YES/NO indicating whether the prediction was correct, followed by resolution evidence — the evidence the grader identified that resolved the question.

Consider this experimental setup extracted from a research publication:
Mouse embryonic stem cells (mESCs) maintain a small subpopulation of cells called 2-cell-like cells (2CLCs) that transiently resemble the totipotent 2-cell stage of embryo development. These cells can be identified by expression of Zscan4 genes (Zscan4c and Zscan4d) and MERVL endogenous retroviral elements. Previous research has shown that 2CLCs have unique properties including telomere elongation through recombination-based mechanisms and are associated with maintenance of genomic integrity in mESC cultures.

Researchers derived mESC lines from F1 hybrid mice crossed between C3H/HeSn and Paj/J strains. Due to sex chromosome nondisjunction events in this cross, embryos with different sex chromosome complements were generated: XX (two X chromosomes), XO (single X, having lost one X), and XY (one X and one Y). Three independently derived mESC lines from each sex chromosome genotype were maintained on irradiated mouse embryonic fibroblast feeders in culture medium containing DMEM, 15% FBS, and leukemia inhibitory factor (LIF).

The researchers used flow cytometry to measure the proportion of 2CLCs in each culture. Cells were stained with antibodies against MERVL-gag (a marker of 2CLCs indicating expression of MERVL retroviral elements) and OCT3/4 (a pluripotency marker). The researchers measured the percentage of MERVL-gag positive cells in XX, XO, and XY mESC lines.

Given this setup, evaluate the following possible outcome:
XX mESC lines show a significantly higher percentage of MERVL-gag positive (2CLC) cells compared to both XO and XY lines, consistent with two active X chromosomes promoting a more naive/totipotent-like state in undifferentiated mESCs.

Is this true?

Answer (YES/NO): YES